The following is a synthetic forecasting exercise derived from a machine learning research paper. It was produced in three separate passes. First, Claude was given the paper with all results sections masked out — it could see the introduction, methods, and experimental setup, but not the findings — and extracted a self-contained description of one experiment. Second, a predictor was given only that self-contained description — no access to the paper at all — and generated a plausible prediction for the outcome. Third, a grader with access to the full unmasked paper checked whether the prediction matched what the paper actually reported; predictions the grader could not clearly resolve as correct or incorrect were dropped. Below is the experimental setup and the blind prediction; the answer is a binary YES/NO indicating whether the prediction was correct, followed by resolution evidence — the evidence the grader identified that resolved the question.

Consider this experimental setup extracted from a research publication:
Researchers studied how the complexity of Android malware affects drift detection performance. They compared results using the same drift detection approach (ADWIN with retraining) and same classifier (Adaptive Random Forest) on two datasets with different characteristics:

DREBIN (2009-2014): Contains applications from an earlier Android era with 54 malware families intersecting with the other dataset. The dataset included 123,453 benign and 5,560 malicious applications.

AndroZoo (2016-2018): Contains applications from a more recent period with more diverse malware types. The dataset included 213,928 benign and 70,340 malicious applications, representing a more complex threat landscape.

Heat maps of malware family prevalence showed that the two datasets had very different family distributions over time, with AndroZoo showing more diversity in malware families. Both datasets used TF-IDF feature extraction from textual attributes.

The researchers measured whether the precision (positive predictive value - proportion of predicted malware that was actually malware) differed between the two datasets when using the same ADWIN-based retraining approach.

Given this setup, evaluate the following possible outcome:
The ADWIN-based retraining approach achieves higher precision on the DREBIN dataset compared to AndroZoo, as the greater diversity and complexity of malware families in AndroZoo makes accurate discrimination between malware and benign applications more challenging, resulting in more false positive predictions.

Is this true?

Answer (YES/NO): YES